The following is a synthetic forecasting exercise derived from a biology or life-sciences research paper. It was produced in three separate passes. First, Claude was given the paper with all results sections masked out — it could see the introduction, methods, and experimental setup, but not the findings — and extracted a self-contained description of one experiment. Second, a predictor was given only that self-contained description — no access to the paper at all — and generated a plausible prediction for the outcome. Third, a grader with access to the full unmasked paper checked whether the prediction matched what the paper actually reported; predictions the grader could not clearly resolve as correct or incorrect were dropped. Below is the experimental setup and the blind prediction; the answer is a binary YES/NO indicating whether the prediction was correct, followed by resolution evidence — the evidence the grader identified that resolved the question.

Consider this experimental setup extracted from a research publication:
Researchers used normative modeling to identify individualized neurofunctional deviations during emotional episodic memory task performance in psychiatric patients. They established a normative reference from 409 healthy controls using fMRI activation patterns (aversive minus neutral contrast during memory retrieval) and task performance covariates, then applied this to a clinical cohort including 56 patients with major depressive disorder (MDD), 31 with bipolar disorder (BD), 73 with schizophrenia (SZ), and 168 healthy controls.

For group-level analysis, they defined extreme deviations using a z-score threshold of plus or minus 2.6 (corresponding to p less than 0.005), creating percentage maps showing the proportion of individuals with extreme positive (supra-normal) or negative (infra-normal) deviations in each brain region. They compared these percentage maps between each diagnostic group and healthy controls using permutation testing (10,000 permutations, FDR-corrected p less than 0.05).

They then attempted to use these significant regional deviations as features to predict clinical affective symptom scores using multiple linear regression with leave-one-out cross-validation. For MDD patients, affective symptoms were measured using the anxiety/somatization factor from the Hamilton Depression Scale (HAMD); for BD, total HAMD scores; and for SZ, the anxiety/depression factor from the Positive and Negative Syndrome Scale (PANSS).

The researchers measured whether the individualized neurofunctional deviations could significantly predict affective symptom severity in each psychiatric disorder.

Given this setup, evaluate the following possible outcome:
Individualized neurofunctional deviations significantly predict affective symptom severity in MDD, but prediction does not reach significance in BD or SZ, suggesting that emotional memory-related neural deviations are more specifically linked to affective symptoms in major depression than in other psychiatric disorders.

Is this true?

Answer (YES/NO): NO